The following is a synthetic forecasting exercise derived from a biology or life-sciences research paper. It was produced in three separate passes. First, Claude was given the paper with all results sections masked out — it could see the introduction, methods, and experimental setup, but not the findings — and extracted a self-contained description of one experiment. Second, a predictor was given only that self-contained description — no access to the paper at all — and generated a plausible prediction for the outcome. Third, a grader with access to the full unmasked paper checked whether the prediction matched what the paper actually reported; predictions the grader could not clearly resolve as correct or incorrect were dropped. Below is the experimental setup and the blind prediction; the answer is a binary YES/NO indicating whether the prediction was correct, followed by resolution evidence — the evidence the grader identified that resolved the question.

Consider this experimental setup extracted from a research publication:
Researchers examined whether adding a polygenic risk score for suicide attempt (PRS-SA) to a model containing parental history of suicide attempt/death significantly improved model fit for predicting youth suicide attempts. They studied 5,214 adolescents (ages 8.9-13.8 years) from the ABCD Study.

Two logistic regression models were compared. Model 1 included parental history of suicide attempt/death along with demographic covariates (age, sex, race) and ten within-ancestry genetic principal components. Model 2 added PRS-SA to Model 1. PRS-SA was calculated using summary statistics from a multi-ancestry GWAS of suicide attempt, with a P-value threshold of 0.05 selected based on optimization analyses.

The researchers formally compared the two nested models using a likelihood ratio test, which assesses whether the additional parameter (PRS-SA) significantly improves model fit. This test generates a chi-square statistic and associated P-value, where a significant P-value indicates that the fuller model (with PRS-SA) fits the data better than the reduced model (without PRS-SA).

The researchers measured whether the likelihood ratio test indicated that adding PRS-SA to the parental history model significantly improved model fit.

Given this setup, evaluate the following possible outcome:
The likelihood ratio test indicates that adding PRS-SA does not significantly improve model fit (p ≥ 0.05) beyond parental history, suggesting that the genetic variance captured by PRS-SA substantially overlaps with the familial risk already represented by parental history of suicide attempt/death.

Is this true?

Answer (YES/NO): NO